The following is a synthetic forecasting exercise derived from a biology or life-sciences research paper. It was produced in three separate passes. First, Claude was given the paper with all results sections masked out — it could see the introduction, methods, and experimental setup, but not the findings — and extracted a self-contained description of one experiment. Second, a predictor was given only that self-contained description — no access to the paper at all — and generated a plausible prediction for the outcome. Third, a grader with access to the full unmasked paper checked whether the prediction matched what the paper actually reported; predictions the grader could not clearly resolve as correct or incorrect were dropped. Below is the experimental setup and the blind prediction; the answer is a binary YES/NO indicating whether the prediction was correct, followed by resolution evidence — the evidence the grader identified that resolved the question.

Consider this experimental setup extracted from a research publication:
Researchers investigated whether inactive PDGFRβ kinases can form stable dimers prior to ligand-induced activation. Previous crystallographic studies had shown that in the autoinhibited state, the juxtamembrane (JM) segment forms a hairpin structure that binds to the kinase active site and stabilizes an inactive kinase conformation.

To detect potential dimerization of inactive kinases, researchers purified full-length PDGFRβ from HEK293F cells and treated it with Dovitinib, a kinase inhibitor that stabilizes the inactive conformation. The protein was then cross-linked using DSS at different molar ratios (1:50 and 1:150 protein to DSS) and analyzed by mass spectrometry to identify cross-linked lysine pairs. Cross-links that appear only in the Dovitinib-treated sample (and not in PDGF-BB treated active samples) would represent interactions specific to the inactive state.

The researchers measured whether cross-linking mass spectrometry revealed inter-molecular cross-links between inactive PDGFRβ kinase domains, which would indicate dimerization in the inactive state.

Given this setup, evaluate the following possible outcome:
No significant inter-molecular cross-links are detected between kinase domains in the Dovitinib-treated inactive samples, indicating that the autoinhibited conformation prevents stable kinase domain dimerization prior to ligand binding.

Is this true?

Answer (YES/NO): NO